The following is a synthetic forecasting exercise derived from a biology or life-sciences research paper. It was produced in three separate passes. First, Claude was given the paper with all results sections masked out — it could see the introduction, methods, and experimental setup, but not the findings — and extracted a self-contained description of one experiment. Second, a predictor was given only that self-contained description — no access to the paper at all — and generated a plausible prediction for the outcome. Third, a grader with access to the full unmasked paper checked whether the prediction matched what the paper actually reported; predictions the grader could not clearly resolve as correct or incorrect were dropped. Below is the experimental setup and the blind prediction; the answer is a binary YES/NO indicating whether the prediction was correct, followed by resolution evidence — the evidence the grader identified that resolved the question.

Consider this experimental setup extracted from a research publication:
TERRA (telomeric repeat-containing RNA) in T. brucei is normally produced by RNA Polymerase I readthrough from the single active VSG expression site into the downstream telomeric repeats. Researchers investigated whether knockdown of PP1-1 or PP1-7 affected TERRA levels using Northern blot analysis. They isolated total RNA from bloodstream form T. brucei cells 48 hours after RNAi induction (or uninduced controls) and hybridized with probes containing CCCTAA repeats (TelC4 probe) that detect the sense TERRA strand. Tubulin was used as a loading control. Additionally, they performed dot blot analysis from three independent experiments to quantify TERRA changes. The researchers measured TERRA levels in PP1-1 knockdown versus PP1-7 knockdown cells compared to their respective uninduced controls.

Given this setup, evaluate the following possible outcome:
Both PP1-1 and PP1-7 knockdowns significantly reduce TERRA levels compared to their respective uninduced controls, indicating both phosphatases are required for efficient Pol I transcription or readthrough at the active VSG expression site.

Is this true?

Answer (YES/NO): NO